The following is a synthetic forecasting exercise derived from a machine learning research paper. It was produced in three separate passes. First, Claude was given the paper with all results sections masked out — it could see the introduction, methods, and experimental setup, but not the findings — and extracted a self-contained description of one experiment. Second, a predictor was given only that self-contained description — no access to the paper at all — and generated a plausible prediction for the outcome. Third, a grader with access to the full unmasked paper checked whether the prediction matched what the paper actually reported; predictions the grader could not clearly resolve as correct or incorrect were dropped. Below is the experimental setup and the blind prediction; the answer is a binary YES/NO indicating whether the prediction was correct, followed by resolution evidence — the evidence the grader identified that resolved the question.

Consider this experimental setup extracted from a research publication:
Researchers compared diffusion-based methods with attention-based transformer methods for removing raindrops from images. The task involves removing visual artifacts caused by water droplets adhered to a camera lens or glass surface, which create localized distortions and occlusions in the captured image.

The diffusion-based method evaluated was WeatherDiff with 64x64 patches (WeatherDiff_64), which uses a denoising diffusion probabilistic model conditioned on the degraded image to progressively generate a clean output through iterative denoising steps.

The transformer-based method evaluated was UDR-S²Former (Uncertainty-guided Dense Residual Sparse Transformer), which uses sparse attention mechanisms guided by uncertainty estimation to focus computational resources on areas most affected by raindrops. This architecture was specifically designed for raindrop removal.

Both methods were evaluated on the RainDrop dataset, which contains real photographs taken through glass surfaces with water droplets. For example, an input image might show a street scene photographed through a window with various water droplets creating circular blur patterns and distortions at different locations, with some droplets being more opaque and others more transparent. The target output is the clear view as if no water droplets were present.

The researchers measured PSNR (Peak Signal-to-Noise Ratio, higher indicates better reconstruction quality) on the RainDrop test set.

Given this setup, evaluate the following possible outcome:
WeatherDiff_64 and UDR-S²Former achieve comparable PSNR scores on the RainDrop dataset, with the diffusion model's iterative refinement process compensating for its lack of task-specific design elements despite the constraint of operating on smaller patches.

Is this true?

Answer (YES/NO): NO